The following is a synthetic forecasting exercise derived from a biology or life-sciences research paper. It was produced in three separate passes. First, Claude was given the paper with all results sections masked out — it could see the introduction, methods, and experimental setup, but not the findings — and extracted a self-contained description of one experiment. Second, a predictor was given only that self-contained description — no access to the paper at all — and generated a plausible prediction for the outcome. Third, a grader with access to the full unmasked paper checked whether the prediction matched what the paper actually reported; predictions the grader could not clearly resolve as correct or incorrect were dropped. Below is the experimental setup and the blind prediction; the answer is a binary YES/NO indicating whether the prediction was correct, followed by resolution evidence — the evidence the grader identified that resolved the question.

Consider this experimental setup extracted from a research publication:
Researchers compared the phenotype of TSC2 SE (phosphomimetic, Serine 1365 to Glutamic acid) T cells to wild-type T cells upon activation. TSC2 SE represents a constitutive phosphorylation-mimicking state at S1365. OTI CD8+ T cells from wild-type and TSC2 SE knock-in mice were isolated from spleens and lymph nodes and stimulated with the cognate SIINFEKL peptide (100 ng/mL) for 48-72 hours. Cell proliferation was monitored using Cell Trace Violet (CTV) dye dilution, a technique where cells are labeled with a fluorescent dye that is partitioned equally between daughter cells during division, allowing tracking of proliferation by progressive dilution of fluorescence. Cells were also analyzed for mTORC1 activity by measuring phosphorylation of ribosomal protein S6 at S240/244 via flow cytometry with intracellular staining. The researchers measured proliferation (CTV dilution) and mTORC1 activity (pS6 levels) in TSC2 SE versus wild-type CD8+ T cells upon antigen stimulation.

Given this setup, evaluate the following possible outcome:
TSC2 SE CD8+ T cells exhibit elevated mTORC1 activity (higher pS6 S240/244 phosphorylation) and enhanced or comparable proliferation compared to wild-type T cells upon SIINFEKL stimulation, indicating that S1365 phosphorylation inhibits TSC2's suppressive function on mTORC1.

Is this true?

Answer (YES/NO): NO